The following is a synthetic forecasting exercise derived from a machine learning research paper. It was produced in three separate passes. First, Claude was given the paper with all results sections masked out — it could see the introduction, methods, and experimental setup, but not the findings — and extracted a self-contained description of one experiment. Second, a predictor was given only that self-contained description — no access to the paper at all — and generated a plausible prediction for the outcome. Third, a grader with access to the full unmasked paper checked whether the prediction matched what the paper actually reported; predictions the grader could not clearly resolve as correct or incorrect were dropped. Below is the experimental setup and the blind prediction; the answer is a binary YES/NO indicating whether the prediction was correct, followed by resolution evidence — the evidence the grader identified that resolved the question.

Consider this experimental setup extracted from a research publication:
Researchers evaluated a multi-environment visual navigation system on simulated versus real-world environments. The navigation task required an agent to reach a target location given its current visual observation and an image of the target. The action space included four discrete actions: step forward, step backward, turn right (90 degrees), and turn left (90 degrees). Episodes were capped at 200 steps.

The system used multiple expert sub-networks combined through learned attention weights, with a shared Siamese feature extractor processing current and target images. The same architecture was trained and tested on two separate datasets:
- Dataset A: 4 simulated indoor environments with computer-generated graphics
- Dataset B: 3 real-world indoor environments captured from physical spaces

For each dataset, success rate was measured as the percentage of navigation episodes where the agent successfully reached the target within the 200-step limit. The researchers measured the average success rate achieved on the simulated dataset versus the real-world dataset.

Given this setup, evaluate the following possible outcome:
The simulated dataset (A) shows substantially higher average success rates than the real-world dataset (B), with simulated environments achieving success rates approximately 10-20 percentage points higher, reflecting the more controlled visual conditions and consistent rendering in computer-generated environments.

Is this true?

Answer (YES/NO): NO